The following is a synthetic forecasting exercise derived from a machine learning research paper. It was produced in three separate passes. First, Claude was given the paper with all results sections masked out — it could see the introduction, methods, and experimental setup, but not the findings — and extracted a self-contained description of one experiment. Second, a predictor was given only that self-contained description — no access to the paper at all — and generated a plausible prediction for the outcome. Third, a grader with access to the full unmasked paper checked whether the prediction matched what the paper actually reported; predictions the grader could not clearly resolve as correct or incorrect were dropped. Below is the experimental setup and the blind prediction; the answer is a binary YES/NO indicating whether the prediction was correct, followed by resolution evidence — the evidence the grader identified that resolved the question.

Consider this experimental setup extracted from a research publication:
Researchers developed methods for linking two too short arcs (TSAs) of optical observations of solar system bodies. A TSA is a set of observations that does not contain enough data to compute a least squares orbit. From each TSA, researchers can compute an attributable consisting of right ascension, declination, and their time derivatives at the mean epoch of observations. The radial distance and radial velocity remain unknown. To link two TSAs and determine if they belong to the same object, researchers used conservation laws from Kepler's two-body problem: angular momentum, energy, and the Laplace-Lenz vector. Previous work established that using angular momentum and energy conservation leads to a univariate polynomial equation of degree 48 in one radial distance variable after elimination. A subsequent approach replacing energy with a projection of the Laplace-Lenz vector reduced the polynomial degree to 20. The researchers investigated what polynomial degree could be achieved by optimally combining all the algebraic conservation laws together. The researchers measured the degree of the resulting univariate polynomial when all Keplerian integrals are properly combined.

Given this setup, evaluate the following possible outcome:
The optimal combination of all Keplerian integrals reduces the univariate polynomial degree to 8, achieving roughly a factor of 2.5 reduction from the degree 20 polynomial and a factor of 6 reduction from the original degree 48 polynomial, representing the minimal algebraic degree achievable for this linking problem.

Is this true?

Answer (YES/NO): NO